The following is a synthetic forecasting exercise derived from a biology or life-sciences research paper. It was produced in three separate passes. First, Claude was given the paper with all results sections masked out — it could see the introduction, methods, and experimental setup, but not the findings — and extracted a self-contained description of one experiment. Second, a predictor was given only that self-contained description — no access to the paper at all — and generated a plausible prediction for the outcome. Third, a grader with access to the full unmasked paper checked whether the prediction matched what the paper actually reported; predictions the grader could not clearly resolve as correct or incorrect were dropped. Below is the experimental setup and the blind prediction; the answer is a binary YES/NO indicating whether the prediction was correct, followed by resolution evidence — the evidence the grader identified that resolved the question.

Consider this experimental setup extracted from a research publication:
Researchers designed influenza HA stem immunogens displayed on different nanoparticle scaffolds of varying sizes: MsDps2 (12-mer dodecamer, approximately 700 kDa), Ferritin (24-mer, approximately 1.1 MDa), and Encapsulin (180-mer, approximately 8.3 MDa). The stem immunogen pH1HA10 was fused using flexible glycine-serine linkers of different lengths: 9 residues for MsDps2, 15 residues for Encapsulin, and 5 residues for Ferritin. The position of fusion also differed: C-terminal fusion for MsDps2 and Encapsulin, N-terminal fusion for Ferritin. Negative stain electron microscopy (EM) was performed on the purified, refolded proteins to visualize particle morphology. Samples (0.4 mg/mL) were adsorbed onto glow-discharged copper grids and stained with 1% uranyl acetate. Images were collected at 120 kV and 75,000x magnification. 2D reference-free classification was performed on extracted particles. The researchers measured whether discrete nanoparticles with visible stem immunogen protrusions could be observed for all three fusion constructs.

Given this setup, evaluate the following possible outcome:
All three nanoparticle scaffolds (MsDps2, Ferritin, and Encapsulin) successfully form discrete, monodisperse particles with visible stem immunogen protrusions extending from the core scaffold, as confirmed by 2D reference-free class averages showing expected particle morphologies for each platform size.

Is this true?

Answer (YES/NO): NO